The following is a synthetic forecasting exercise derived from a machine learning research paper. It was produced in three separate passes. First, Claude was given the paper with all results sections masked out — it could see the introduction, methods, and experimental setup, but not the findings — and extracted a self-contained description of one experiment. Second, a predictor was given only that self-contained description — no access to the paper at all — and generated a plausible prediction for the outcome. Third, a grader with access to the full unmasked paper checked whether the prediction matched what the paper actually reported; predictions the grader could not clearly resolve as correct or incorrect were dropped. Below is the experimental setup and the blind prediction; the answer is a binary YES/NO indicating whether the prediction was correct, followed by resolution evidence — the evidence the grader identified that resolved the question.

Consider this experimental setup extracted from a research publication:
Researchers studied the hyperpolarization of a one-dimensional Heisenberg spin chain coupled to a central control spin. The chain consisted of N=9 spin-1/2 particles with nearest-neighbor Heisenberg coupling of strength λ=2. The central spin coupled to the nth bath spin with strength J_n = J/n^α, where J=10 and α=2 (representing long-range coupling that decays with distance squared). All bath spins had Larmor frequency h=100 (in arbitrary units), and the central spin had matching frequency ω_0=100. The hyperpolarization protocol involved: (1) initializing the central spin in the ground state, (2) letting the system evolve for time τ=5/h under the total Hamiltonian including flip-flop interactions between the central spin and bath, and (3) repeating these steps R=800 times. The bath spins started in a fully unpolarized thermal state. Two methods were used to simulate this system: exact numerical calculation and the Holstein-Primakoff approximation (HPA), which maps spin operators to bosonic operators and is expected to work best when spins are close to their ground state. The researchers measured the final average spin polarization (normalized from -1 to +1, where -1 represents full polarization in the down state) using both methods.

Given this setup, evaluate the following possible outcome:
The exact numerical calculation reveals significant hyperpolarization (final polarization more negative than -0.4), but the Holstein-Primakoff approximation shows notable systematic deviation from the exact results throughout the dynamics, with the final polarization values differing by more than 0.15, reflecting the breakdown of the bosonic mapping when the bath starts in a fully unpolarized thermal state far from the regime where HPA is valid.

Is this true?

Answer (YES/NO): NO